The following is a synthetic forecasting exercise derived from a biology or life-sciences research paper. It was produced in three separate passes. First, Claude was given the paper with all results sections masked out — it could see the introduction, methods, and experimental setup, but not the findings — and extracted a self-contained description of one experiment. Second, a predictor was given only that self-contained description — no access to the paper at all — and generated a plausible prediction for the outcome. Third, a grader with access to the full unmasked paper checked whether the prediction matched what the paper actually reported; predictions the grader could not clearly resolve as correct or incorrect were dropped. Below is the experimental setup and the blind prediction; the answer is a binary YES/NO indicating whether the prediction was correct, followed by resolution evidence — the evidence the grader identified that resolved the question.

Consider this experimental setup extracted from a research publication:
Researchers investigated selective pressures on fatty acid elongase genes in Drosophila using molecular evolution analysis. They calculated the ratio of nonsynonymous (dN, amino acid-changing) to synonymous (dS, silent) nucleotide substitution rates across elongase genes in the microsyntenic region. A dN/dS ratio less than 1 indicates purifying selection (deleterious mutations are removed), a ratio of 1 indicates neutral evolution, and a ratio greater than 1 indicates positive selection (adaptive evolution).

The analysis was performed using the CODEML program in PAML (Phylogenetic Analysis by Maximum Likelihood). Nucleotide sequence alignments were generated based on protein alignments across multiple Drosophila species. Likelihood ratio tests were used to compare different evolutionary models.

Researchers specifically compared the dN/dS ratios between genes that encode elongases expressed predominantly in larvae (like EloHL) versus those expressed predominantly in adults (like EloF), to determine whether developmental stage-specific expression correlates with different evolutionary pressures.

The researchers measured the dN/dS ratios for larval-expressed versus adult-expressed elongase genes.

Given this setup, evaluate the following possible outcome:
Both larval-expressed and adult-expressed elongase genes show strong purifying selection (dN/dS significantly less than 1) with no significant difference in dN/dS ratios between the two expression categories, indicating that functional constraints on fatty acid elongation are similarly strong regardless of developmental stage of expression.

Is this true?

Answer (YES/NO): NO